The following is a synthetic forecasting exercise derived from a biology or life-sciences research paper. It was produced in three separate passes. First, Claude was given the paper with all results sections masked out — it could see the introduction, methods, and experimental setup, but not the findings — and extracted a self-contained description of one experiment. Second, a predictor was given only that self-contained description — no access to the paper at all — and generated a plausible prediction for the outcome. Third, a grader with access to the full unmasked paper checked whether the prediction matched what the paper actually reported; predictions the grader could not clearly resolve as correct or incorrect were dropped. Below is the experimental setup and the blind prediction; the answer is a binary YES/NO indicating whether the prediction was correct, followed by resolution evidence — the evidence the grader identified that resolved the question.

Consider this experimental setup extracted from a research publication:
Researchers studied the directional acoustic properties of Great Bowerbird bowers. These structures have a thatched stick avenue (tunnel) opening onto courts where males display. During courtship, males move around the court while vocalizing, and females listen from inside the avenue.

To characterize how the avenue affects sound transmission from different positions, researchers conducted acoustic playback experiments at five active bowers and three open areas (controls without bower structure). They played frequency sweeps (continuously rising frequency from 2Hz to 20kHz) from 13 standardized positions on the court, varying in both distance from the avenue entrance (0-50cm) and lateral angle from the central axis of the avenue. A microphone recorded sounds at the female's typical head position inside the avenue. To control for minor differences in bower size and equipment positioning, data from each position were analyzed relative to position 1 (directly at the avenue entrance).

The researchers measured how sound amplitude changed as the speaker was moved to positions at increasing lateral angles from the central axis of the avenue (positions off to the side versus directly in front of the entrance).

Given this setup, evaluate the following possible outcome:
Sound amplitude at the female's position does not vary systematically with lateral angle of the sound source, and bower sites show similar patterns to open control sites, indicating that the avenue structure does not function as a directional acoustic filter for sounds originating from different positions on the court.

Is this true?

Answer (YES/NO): NO